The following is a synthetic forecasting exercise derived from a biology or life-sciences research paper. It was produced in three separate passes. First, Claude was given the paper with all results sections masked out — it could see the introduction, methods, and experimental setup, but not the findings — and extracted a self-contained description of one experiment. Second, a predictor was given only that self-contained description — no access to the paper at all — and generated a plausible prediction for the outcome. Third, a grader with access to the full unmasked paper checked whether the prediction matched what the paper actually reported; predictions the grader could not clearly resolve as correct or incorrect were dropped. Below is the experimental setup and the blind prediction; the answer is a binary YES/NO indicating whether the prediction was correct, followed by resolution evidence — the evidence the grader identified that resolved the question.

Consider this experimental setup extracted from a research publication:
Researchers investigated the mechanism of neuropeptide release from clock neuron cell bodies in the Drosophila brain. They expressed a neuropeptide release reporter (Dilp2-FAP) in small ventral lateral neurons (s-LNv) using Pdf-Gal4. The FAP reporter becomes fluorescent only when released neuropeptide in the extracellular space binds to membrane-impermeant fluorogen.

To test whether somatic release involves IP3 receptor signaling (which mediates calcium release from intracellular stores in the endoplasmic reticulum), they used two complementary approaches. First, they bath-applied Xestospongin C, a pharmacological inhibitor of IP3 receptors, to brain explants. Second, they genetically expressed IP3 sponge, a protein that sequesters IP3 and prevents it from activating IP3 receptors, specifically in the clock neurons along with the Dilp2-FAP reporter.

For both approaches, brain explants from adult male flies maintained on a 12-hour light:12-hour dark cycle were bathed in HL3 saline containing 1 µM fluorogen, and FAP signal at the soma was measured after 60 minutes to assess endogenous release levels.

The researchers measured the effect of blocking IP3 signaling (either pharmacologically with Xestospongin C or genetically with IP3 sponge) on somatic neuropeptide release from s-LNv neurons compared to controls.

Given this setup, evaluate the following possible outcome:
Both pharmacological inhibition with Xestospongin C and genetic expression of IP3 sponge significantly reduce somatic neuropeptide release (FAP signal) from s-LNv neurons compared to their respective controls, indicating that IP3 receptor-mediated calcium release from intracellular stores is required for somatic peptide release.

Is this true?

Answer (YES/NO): YES